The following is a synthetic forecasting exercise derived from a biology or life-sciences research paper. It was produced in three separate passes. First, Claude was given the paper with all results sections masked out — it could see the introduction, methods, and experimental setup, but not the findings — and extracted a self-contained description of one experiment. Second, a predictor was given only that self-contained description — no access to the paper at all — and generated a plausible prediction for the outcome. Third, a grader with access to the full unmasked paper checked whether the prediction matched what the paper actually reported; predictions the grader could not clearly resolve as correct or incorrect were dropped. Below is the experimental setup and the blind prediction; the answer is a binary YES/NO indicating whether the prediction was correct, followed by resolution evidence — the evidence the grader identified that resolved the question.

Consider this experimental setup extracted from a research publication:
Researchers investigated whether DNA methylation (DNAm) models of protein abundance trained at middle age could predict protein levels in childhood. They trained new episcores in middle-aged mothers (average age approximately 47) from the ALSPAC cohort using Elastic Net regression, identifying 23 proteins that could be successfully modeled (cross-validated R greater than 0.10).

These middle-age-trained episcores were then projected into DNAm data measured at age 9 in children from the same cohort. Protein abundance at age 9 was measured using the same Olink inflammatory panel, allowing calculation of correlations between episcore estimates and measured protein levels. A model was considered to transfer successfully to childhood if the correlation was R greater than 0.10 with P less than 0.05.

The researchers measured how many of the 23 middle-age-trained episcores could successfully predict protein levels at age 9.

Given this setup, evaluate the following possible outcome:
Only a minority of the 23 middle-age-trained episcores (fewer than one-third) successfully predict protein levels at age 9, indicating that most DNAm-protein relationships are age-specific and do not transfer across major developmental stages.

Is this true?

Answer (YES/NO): YES